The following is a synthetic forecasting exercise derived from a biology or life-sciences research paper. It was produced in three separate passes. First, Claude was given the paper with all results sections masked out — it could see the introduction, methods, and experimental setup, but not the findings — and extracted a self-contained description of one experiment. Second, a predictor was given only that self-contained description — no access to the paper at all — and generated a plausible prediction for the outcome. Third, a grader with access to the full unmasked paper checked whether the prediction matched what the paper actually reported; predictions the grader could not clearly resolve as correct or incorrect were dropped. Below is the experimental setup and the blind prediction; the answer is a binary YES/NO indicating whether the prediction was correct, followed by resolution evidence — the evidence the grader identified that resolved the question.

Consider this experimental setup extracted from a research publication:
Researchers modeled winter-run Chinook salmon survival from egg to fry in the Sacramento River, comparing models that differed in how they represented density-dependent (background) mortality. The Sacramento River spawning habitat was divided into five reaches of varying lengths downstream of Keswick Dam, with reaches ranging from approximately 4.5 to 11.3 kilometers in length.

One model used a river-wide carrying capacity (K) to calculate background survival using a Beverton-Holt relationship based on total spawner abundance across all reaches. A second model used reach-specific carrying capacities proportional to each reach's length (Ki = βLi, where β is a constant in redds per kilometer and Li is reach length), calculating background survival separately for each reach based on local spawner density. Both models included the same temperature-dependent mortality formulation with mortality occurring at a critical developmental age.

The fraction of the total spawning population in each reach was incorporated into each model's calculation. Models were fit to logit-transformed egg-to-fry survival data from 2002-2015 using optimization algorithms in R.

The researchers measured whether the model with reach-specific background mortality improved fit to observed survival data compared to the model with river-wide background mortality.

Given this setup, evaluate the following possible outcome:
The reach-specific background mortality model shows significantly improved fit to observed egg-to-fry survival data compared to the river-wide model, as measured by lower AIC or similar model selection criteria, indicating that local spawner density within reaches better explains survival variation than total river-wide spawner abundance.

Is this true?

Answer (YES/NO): NO